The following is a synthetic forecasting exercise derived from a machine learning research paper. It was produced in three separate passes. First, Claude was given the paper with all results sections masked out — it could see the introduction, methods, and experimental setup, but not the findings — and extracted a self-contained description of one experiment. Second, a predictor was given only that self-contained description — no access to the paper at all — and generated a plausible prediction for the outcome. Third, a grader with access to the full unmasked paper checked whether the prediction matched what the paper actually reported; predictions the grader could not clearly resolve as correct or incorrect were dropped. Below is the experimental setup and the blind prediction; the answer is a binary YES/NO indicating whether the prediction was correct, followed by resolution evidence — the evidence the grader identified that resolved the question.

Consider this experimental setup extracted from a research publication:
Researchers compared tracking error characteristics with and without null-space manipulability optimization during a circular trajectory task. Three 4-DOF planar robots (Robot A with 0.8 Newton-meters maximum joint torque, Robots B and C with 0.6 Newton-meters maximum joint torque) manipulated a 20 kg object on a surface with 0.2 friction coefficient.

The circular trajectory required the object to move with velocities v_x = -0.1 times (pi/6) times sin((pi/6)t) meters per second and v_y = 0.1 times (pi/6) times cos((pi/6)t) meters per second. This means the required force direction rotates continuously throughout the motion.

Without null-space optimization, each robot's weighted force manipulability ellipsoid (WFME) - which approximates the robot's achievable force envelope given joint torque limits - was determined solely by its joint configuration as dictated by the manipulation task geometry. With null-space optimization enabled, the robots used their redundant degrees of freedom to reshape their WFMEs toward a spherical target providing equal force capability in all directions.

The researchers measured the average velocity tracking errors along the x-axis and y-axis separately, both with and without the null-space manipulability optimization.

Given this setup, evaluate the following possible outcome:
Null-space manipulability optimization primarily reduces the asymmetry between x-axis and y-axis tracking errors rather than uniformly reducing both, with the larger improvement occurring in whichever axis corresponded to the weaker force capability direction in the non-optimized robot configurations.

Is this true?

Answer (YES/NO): YES